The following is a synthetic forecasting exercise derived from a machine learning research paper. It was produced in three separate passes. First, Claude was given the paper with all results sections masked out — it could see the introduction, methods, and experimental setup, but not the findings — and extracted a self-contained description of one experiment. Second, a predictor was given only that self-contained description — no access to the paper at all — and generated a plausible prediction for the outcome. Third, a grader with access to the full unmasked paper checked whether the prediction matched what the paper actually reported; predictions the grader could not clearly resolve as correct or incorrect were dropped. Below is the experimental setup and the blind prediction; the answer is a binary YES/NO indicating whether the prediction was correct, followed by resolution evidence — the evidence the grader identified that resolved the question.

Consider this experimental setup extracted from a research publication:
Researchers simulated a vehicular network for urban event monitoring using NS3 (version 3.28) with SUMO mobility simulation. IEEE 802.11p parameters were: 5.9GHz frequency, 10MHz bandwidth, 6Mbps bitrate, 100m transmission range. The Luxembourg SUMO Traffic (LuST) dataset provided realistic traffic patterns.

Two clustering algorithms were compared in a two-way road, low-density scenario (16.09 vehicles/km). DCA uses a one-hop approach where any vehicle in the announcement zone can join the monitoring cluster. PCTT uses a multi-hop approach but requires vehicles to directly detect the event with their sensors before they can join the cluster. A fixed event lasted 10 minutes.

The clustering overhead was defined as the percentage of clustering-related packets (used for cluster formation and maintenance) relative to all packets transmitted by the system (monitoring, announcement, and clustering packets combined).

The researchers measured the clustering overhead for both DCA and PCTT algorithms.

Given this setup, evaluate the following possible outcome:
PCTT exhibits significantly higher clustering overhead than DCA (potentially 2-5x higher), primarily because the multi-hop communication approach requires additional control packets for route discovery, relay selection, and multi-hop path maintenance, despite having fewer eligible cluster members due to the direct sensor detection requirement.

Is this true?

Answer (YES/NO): NO